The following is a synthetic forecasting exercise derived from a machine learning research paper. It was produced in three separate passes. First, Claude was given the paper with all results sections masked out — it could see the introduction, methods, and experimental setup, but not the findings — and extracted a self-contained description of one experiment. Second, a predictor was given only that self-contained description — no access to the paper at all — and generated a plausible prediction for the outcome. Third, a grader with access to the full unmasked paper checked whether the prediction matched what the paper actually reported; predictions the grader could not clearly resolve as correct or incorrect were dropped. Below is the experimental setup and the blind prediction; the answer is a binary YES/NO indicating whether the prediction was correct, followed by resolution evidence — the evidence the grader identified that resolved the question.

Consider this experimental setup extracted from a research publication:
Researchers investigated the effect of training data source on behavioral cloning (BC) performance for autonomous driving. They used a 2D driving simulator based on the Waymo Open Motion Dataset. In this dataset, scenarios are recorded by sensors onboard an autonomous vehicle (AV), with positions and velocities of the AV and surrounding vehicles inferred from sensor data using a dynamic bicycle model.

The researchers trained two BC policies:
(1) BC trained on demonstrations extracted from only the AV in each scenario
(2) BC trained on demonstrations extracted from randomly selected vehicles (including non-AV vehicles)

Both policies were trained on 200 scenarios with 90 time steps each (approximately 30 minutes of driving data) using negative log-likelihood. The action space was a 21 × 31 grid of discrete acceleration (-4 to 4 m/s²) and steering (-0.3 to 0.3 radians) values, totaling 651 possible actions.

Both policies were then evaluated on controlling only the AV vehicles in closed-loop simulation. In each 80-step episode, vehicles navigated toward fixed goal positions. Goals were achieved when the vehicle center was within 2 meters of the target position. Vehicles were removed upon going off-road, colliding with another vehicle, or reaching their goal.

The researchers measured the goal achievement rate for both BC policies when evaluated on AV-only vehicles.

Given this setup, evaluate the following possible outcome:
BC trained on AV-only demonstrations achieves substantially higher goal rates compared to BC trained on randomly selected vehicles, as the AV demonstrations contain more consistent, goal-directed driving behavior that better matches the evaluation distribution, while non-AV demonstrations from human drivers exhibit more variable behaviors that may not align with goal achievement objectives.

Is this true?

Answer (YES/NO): YES